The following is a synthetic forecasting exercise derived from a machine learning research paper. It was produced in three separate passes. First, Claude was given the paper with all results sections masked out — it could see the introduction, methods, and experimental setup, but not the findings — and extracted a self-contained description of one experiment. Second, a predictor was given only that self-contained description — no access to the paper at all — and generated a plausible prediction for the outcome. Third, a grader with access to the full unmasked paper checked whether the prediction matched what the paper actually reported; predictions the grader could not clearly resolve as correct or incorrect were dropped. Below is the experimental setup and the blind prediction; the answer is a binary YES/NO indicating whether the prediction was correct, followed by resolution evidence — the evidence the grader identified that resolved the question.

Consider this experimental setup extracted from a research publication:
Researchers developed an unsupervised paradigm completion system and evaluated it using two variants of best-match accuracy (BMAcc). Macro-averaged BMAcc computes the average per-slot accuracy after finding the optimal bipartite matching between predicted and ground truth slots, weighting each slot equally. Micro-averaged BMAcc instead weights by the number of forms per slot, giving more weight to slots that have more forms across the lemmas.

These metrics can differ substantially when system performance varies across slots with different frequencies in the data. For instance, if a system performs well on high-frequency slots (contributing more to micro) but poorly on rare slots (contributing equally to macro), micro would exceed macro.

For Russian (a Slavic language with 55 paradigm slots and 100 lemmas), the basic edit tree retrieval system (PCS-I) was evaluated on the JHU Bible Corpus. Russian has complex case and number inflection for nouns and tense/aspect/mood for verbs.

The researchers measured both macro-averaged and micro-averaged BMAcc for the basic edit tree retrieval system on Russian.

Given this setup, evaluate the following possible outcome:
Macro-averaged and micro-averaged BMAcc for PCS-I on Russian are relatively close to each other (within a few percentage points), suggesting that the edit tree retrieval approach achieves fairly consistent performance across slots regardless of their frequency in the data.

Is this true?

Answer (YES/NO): NO